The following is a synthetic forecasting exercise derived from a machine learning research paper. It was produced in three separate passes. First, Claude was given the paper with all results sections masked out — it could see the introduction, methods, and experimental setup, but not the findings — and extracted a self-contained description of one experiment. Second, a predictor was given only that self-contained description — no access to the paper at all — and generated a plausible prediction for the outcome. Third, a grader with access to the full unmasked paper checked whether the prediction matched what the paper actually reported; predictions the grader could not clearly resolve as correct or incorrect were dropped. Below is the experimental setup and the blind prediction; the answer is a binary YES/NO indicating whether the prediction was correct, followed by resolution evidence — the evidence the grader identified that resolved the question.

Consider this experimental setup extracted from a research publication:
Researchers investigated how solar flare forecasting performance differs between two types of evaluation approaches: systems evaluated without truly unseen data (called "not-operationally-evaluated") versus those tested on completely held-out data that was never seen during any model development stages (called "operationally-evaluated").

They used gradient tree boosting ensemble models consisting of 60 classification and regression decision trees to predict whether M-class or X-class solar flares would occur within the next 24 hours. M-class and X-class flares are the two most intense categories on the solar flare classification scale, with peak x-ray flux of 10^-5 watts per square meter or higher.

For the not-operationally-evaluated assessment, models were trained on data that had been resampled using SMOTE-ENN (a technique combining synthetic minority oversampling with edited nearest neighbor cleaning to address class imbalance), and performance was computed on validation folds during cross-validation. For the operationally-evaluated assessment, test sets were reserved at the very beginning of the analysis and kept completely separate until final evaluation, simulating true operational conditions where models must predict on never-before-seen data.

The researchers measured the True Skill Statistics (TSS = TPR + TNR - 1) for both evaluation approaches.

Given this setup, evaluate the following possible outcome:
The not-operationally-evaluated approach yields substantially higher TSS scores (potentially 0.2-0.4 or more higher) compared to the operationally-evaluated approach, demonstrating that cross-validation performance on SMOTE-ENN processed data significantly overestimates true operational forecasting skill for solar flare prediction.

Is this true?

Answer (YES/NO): YES